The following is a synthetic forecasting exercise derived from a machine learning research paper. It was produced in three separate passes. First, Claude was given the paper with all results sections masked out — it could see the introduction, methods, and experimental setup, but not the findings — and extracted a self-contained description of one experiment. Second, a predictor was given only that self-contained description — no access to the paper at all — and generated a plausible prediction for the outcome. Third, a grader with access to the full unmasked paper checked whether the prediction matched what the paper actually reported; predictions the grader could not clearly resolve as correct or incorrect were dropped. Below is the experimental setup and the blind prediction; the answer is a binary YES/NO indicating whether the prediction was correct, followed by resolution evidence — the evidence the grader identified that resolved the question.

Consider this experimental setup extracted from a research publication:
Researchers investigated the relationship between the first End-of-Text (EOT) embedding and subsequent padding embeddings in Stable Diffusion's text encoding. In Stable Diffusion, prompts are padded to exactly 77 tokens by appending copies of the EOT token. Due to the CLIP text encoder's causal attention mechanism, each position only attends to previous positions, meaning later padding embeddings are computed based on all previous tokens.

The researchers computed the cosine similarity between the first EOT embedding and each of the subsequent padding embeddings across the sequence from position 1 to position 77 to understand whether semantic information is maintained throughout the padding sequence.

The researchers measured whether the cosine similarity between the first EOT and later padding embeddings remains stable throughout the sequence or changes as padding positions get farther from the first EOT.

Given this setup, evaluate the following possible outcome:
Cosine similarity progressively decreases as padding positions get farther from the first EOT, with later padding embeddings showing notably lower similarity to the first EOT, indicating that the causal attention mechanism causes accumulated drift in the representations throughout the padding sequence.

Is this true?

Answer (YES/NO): YES